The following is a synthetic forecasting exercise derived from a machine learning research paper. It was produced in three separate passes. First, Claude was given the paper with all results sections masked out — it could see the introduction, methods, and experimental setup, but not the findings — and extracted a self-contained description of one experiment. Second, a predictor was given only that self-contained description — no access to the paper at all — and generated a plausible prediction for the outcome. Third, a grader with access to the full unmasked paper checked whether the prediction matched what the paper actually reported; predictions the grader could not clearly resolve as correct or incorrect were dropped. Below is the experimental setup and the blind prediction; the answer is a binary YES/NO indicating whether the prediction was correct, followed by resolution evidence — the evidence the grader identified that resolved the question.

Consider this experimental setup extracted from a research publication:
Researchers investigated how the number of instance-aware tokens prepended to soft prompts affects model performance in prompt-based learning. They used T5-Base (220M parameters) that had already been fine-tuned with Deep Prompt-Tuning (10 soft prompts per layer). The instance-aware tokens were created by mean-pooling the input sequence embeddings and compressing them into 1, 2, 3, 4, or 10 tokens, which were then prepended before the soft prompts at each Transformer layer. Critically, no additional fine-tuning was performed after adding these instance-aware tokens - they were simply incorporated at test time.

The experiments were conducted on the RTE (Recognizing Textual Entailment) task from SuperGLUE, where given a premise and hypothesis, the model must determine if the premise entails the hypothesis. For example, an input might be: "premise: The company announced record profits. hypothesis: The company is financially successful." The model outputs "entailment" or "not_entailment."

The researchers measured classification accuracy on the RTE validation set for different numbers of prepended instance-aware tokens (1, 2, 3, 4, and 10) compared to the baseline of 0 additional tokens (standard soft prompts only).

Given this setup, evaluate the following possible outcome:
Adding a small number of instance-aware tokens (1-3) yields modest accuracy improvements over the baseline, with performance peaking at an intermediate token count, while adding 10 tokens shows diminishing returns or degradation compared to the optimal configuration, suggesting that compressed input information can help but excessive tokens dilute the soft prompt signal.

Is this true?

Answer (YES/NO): NO